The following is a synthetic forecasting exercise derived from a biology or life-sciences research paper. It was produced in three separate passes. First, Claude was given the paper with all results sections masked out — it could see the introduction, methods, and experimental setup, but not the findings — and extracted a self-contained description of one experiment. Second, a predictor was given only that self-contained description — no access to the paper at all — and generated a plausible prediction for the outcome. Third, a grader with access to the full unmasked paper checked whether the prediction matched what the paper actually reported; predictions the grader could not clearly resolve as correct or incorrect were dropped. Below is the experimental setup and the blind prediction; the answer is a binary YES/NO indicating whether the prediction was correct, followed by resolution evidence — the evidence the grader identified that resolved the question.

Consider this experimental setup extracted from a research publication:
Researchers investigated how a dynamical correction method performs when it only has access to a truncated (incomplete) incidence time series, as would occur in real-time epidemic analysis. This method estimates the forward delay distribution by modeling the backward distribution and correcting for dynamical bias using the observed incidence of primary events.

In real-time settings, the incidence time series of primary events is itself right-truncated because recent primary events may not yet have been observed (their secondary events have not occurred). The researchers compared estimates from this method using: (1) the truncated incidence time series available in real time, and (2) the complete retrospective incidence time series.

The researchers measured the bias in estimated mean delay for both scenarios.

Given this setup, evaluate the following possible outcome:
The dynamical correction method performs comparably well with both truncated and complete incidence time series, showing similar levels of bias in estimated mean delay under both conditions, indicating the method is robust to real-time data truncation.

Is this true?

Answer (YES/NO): NO